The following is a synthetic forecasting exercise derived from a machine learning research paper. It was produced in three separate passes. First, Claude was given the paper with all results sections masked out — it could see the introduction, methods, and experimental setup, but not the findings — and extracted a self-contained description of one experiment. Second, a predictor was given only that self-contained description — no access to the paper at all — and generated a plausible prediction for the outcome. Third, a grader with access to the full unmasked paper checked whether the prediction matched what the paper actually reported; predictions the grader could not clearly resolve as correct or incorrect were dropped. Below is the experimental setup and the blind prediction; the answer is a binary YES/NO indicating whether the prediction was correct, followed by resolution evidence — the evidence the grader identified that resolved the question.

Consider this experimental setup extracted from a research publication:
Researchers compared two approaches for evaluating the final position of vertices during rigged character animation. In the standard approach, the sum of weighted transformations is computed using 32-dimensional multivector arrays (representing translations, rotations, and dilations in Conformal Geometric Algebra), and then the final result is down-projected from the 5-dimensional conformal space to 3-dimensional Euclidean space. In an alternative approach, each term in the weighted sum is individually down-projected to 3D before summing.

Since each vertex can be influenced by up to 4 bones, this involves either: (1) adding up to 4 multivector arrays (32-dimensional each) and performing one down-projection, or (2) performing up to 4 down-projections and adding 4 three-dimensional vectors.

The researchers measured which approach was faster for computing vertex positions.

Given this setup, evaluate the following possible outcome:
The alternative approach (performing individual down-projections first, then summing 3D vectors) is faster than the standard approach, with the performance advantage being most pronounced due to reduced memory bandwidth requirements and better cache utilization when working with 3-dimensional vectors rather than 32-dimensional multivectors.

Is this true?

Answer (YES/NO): NO